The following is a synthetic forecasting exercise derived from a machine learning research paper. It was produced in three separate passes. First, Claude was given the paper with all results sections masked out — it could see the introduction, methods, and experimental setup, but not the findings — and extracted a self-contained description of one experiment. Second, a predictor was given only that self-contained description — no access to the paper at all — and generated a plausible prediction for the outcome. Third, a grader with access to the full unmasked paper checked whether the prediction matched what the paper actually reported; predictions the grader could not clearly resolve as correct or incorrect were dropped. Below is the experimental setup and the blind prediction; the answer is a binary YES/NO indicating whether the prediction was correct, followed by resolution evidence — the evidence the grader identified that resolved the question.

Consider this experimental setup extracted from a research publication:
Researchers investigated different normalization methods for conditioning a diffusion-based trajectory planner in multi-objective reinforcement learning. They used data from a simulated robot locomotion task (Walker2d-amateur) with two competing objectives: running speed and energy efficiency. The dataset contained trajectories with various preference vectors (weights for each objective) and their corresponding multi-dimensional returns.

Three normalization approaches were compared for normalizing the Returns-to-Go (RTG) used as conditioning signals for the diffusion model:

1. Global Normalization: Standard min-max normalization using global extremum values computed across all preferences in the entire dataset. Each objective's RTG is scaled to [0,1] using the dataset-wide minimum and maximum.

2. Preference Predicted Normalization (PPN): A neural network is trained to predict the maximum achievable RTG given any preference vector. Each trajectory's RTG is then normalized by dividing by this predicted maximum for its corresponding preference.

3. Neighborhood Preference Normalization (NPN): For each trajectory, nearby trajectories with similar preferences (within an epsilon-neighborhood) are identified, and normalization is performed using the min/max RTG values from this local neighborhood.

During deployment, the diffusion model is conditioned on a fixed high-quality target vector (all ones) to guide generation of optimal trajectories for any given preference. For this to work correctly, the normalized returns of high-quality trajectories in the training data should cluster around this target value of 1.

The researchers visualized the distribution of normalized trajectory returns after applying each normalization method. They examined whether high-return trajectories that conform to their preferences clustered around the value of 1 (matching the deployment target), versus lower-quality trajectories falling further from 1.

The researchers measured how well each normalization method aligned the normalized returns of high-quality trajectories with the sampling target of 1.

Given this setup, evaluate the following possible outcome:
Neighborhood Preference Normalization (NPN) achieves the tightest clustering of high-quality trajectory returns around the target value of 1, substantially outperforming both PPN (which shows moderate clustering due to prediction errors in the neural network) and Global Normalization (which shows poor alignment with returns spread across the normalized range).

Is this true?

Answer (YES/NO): YES